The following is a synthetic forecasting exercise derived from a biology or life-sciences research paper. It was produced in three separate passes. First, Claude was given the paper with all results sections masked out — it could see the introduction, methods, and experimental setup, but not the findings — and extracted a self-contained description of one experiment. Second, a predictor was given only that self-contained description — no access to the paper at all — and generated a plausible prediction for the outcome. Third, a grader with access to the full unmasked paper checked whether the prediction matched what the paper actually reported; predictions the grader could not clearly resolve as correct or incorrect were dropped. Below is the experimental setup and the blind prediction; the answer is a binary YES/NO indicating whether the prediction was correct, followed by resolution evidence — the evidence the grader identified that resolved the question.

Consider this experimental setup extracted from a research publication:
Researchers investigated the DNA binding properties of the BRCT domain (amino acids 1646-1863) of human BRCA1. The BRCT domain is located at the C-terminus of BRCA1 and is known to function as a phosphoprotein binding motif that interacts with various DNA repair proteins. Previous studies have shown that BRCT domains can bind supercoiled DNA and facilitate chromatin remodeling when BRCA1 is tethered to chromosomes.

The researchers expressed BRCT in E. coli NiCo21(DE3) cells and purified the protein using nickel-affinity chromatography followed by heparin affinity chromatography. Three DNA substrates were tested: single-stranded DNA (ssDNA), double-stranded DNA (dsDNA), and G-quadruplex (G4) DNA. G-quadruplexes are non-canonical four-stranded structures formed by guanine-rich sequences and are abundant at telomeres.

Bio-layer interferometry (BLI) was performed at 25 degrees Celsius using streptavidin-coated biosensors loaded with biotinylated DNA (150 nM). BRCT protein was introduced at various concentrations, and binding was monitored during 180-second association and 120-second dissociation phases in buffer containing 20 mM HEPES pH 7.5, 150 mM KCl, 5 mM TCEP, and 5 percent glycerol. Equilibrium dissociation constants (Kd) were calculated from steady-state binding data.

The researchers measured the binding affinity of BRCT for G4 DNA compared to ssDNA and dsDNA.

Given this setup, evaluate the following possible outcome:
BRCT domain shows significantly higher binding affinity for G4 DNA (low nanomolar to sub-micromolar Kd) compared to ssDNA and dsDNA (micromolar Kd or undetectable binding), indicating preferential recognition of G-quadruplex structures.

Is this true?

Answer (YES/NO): NO